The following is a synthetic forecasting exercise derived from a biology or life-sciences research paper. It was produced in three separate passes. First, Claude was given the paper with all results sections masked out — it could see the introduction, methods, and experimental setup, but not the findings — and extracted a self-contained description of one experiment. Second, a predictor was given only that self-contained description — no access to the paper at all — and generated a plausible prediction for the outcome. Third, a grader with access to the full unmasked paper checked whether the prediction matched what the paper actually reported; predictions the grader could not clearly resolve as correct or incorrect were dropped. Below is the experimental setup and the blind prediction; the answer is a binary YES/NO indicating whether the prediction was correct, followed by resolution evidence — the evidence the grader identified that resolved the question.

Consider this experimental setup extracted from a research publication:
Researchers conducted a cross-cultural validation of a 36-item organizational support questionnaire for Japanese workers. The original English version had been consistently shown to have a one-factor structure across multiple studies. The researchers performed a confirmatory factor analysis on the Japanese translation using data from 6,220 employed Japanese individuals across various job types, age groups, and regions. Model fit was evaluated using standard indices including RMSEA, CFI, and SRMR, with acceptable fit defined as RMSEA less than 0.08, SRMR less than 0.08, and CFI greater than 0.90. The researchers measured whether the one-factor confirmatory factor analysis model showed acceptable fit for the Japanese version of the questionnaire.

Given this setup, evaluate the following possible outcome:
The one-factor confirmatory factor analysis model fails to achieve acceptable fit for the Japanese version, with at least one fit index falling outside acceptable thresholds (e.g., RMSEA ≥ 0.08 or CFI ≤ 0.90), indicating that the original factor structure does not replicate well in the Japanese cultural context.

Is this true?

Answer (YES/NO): YES